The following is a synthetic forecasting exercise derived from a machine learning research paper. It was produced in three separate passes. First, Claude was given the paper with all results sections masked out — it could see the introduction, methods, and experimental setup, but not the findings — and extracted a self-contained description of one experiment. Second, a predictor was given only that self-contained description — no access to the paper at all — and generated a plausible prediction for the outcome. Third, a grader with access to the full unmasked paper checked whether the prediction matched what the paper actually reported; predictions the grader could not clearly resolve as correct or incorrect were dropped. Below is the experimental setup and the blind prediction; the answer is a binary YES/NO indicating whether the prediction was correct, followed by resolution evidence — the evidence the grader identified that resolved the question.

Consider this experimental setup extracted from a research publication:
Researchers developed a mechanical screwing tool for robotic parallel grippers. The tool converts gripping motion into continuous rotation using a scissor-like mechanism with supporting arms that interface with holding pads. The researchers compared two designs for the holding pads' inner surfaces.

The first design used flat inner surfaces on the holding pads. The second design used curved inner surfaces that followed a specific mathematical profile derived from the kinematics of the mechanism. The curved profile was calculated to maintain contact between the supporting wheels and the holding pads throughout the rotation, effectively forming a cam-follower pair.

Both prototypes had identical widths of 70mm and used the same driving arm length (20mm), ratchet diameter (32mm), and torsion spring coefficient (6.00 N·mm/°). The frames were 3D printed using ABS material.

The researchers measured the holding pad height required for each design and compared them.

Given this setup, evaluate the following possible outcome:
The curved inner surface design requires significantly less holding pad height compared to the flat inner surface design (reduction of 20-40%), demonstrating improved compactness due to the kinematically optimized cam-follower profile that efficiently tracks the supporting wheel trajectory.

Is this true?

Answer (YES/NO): YES